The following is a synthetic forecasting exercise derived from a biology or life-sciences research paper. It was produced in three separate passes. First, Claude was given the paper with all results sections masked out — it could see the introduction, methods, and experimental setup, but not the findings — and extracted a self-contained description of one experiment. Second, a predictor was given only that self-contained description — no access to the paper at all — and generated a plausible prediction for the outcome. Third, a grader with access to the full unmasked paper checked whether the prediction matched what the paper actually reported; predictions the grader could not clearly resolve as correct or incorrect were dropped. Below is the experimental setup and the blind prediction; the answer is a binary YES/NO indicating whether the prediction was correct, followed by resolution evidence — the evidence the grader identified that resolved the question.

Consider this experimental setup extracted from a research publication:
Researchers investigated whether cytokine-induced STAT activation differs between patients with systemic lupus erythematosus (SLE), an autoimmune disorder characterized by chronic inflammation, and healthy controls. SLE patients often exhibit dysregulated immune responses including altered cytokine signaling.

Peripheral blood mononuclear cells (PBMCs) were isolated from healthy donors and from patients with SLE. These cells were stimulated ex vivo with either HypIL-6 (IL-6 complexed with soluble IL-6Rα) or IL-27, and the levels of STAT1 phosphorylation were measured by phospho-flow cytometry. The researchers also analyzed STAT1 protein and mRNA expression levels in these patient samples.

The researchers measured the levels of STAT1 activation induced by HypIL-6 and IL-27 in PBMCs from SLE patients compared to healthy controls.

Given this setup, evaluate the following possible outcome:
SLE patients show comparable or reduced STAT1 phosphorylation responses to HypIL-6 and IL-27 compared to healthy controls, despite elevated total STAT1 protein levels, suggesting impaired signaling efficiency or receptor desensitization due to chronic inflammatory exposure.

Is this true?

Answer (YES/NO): NO